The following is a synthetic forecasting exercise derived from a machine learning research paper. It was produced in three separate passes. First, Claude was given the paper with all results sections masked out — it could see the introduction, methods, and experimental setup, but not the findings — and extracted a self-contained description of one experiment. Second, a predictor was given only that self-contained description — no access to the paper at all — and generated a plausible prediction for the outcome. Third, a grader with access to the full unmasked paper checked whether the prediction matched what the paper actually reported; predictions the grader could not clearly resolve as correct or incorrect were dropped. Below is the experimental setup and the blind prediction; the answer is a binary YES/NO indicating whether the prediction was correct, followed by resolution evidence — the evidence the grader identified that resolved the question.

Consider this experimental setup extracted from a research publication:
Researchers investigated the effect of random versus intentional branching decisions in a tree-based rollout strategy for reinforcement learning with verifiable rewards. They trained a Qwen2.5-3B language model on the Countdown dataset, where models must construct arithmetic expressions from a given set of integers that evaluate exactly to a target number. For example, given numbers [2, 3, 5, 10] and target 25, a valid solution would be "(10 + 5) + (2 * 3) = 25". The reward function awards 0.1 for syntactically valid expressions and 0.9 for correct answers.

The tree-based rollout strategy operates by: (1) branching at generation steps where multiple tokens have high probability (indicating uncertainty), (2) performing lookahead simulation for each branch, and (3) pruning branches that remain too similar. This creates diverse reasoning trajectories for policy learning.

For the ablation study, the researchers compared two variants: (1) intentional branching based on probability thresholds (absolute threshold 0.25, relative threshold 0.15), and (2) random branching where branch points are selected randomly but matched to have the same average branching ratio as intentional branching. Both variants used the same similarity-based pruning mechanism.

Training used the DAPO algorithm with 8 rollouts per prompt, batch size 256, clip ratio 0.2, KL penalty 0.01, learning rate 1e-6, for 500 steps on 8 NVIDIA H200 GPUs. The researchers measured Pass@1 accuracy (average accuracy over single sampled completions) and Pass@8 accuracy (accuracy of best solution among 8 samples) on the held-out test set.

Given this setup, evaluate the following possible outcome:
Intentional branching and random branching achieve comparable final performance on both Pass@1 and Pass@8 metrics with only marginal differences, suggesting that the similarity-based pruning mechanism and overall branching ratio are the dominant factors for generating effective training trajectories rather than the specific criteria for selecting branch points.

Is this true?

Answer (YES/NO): NO